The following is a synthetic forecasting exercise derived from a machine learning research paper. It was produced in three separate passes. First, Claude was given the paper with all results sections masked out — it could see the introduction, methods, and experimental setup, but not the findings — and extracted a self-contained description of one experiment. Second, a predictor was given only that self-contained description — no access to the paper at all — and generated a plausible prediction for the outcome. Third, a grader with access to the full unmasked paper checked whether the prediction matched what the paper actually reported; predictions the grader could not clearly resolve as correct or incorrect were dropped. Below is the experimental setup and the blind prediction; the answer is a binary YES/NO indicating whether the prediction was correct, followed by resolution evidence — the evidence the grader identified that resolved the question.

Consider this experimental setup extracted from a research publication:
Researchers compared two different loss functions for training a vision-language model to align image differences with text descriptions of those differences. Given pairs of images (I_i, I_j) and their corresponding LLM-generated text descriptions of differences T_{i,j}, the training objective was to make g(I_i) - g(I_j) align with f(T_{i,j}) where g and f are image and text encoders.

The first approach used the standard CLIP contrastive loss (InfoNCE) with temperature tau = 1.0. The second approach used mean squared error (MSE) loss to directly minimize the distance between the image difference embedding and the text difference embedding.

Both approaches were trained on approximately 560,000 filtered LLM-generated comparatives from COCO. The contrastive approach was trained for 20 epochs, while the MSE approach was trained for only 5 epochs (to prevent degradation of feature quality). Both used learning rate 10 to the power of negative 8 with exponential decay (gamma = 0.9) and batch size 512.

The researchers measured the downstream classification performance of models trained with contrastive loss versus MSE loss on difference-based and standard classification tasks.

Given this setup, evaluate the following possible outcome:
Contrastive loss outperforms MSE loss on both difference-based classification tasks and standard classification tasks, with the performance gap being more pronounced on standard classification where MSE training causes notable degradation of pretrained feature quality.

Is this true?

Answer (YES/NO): NO